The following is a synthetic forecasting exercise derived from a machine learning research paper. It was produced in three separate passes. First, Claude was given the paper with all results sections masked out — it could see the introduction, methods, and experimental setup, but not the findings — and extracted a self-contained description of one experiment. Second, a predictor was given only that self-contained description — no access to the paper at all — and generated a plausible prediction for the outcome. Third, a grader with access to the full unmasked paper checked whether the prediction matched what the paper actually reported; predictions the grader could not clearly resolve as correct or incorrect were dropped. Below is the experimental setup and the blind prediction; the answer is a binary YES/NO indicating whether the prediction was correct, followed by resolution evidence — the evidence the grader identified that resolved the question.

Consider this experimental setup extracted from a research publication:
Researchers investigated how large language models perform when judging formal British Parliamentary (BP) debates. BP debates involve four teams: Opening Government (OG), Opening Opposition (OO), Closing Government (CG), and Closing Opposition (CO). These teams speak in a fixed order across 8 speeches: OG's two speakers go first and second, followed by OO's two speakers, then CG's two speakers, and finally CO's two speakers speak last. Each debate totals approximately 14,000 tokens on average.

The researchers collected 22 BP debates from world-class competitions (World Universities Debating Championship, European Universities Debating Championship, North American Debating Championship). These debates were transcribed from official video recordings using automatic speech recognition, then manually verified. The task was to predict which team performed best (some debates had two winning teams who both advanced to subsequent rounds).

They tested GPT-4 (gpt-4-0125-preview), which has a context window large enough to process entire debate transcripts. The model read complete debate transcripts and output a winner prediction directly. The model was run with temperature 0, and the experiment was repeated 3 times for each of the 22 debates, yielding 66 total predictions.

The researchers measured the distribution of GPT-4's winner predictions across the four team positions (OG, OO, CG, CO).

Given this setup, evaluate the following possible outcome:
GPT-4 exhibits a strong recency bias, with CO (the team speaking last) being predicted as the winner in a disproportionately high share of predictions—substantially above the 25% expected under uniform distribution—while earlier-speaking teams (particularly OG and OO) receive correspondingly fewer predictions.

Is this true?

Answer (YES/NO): YES